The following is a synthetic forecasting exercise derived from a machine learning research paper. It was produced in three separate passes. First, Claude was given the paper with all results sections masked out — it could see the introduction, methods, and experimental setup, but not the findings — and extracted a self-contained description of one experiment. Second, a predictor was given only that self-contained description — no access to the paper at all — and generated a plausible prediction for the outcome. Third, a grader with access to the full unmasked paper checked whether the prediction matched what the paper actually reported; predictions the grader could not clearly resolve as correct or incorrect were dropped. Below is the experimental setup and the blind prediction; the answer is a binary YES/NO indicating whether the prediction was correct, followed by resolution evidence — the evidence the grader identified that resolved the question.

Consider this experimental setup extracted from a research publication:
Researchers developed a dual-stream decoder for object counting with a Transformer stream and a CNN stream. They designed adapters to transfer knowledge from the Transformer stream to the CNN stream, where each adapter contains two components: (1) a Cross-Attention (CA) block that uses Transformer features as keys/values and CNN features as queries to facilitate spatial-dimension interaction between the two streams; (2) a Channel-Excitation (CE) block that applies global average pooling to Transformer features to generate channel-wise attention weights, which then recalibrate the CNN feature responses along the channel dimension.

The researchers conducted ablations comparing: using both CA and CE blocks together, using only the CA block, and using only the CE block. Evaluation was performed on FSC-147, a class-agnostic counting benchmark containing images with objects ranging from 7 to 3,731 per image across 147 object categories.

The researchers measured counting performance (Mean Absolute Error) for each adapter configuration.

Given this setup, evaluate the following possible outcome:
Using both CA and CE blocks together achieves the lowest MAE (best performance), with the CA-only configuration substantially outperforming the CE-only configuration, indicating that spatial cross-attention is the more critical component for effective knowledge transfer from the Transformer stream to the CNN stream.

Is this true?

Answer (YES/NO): NO